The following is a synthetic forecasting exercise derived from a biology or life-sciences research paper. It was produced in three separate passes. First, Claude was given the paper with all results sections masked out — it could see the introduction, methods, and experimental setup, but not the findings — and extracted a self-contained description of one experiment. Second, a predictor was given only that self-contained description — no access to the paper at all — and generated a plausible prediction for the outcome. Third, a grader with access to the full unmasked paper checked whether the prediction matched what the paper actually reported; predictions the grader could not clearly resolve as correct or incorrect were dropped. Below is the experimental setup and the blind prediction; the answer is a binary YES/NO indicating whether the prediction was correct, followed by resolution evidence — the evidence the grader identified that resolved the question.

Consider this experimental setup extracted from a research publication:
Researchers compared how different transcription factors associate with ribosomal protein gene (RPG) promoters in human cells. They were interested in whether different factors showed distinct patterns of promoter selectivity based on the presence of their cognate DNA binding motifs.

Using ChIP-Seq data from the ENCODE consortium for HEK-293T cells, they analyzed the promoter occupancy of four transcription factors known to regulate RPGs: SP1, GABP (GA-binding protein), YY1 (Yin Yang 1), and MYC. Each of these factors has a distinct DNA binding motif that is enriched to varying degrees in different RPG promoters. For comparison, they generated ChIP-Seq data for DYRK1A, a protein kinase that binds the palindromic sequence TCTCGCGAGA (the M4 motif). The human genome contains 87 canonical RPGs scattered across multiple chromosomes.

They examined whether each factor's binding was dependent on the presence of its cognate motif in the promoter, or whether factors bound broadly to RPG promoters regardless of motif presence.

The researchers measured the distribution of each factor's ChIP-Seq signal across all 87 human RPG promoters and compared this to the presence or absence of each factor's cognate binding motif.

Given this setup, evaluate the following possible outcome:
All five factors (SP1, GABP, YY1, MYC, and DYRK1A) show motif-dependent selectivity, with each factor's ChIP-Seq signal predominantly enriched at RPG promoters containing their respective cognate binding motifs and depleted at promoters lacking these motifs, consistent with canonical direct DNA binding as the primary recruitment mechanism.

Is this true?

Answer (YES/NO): NO